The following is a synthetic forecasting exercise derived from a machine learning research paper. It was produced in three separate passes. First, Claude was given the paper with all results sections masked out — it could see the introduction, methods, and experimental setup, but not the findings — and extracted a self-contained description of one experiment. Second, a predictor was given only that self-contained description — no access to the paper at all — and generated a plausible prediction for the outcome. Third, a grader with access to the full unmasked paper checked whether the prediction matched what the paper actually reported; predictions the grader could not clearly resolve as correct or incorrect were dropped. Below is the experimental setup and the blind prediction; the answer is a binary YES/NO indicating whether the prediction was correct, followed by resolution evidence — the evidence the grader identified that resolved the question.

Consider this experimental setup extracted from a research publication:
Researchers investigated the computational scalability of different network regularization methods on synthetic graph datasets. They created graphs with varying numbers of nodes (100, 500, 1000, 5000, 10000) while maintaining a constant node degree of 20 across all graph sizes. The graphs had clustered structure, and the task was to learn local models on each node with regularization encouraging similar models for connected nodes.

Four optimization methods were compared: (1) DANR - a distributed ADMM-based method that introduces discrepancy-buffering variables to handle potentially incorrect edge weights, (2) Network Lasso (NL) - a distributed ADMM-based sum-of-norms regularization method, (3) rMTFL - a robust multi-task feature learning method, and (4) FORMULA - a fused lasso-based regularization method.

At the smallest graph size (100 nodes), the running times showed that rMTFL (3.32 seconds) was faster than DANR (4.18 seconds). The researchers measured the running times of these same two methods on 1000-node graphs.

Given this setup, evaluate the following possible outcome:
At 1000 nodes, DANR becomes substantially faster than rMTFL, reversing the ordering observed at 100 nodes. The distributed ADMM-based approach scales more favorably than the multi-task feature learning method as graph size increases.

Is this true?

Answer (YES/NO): NO